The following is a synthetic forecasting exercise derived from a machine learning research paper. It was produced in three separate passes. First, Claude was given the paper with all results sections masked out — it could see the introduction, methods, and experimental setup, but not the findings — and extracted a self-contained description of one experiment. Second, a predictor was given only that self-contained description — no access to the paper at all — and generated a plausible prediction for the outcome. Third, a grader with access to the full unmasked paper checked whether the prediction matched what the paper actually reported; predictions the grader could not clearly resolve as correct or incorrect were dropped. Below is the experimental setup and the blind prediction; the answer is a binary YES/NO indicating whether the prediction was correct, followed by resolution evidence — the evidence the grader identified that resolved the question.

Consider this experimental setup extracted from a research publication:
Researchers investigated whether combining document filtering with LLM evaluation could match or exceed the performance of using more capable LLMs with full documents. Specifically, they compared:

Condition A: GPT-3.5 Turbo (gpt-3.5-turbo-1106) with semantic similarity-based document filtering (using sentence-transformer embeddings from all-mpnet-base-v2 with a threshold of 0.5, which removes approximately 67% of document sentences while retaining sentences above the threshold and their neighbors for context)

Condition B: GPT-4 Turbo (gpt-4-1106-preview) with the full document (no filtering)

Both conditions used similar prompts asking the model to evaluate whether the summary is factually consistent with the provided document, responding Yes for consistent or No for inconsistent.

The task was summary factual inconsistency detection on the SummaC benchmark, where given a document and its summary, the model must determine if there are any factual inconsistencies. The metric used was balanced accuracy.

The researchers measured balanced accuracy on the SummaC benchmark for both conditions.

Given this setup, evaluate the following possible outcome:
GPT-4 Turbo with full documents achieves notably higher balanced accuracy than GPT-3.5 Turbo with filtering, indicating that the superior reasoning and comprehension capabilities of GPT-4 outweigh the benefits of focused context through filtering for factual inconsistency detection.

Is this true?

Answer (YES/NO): YES